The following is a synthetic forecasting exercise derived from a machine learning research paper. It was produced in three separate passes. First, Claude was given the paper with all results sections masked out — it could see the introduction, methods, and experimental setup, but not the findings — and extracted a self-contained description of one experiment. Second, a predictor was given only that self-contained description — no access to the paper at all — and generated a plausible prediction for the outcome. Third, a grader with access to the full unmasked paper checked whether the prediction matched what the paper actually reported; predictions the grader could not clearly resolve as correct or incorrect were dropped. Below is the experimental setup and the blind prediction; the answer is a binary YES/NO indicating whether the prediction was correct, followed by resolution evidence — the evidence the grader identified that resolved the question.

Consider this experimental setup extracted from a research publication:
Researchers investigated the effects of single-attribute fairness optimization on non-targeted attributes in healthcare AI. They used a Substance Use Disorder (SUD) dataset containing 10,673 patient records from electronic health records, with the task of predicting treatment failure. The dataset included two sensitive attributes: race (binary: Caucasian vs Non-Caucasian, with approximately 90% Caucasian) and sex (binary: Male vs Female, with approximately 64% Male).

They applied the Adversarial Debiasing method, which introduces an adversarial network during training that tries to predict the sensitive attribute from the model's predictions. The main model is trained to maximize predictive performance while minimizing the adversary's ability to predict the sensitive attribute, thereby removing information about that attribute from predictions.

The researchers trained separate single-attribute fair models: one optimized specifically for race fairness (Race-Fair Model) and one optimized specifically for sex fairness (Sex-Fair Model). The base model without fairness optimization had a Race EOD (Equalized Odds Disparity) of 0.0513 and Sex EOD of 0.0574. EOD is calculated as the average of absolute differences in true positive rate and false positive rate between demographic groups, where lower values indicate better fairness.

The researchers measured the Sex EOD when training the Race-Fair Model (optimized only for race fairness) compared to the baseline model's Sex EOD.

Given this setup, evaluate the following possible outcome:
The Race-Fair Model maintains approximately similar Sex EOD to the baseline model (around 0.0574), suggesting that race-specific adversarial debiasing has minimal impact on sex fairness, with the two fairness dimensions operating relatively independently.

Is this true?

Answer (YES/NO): NO